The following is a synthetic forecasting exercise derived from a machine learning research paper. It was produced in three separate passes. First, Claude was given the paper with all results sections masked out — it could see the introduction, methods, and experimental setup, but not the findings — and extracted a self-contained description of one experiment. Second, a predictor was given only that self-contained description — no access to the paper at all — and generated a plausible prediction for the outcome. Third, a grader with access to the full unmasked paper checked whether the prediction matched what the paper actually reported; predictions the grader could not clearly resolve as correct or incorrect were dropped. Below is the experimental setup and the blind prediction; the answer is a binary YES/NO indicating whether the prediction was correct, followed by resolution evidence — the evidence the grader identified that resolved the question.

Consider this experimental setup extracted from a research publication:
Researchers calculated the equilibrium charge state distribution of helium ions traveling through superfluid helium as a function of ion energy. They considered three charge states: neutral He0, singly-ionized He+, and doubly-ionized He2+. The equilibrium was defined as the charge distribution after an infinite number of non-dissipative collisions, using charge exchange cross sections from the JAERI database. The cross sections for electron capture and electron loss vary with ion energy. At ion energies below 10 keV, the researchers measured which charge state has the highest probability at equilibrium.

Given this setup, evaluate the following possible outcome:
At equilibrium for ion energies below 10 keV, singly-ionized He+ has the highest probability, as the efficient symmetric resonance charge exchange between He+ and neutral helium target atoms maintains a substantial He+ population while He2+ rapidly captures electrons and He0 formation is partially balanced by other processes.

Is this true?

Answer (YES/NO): NO